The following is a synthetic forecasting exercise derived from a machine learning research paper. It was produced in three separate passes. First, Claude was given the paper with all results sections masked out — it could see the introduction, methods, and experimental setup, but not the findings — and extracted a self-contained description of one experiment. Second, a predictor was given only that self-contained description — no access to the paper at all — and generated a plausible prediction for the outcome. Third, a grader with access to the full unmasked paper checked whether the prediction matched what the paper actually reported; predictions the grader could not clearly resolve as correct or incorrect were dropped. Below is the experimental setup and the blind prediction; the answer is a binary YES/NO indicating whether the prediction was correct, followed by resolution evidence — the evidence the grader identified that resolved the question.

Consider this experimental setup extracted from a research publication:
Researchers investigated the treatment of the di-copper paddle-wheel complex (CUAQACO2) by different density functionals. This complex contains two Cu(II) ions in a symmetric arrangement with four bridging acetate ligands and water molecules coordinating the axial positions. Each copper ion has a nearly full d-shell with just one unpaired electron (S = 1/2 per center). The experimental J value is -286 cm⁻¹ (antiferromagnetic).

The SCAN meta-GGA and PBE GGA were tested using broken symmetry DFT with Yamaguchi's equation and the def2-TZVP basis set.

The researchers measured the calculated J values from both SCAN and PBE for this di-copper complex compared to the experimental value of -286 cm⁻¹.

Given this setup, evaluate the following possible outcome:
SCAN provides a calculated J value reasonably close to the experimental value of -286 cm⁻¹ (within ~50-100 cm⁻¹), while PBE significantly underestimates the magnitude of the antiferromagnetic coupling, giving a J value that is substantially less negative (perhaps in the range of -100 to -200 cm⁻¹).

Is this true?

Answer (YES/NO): NO